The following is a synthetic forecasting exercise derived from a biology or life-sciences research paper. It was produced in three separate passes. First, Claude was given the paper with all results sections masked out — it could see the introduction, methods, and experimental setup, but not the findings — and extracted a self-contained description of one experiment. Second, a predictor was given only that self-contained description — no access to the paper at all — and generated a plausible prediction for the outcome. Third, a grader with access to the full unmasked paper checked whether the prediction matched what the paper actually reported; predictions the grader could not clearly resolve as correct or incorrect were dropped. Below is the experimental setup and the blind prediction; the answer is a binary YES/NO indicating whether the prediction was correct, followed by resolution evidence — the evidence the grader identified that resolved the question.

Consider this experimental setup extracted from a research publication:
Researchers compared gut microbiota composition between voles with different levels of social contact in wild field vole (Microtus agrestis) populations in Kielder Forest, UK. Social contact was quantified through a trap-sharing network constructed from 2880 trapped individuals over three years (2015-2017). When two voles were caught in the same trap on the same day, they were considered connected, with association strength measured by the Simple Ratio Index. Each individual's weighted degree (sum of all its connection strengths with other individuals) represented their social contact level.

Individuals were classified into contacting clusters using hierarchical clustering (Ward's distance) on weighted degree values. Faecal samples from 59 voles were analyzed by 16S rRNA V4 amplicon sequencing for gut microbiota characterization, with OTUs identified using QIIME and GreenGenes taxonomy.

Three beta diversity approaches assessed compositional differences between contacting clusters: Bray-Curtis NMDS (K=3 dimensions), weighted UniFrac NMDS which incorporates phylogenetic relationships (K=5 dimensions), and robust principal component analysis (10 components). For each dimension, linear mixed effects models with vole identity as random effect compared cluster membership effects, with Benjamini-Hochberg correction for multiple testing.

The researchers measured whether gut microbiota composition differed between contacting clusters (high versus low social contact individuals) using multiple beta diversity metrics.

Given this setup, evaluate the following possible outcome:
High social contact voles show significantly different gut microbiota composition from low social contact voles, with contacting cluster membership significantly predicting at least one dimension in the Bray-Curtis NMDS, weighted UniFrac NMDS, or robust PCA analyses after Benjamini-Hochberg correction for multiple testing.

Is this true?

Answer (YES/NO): YES